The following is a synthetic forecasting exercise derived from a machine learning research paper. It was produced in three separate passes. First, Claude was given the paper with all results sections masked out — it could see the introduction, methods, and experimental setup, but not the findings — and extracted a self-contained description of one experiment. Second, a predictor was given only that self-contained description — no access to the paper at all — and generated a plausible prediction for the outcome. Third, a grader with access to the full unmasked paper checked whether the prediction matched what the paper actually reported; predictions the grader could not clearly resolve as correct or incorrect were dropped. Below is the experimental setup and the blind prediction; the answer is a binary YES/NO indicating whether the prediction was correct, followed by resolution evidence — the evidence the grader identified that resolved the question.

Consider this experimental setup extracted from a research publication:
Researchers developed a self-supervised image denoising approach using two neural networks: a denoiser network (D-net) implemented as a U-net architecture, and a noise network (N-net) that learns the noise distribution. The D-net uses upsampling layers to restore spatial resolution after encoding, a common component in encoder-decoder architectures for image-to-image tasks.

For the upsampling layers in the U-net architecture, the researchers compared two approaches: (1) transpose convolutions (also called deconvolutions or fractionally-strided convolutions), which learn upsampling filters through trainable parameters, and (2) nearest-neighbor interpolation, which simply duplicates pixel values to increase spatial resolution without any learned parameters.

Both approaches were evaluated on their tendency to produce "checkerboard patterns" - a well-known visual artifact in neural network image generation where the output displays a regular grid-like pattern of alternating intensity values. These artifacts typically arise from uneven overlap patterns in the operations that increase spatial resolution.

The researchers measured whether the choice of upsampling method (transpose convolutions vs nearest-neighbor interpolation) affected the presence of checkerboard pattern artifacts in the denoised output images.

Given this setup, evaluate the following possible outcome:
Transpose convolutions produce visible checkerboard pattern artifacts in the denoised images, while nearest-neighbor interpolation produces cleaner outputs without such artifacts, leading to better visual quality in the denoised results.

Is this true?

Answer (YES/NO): YES